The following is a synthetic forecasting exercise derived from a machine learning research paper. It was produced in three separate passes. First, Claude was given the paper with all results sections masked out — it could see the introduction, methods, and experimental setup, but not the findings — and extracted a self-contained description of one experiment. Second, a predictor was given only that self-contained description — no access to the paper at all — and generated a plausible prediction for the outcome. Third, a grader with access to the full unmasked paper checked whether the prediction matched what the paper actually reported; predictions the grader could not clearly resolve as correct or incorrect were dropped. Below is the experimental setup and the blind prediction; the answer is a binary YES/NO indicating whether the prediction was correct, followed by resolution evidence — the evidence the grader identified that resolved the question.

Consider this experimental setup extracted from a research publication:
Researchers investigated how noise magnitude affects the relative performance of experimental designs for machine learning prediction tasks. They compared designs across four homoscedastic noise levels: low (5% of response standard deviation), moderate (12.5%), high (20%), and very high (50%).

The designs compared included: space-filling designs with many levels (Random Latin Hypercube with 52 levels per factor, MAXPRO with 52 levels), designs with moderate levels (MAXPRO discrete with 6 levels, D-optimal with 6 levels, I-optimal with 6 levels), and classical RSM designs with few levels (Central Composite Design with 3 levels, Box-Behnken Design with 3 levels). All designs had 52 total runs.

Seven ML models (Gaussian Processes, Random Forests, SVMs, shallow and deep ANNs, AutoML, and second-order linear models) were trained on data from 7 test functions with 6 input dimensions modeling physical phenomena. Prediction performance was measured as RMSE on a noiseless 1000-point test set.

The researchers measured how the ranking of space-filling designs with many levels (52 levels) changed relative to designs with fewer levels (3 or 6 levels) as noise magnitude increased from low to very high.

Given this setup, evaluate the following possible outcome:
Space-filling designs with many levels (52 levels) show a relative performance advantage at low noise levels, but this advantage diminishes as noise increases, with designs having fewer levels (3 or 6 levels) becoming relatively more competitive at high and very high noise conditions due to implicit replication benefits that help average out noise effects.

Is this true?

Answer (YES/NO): NO